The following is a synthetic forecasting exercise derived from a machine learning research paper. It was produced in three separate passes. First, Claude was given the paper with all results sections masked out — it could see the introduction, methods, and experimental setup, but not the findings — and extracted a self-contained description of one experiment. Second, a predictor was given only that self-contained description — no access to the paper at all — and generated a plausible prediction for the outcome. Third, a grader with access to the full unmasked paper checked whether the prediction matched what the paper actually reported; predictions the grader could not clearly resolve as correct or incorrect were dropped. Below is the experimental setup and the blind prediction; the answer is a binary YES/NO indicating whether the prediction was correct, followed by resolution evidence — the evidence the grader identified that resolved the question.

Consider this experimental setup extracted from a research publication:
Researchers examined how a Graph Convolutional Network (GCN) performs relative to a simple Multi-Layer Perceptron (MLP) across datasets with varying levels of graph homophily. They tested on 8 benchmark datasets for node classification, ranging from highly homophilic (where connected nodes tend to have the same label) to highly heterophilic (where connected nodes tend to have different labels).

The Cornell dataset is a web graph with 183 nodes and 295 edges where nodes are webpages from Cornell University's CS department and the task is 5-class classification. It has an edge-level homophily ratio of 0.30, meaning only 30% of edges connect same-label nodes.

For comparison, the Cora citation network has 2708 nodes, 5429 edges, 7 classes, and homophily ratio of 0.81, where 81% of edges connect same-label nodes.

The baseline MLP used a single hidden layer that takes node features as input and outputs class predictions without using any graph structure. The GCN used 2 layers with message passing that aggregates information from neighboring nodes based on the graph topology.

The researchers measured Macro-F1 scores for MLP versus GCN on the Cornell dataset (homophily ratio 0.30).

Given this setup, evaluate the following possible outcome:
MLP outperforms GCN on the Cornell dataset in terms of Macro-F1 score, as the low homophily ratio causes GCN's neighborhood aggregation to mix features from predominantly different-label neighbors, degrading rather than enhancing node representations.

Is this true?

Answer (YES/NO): YES